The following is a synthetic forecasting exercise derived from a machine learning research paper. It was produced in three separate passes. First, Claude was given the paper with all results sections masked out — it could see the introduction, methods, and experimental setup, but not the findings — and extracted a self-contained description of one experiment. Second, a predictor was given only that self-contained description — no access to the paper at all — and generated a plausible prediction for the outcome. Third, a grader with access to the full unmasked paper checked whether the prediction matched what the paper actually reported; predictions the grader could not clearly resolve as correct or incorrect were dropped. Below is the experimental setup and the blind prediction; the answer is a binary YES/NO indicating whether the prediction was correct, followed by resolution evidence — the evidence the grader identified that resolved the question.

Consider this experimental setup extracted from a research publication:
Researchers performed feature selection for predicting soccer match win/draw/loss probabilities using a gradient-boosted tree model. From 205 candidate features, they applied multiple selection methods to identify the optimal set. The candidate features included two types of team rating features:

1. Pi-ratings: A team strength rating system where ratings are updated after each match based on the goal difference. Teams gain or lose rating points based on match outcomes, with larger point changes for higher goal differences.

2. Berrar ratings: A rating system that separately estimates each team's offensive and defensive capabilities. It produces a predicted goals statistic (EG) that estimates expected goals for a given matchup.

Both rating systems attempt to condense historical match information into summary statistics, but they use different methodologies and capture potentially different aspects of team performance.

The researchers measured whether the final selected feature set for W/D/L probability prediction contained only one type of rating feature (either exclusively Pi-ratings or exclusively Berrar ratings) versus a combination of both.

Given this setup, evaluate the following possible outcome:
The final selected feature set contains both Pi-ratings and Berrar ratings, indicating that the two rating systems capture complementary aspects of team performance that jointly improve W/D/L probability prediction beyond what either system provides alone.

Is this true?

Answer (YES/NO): YES